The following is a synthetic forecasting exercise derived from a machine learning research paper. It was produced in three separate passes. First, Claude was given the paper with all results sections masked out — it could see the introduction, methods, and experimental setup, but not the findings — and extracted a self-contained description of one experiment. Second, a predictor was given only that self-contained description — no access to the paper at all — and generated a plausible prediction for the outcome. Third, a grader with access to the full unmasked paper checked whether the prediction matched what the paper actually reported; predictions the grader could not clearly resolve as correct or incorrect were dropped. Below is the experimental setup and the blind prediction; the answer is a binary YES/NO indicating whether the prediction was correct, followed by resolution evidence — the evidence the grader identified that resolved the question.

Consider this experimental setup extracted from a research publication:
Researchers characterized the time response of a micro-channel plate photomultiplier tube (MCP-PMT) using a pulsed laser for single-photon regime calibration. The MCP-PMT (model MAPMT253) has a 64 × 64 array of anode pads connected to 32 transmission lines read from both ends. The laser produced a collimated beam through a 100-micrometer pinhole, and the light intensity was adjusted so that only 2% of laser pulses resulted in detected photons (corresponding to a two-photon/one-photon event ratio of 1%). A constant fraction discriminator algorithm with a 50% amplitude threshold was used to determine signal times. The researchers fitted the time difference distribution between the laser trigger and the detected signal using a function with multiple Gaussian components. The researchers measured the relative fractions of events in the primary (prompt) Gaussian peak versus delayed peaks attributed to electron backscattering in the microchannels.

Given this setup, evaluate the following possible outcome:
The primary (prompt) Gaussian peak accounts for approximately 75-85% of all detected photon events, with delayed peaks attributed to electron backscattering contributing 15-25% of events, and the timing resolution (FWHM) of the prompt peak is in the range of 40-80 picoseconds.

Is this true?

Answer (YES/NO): NO